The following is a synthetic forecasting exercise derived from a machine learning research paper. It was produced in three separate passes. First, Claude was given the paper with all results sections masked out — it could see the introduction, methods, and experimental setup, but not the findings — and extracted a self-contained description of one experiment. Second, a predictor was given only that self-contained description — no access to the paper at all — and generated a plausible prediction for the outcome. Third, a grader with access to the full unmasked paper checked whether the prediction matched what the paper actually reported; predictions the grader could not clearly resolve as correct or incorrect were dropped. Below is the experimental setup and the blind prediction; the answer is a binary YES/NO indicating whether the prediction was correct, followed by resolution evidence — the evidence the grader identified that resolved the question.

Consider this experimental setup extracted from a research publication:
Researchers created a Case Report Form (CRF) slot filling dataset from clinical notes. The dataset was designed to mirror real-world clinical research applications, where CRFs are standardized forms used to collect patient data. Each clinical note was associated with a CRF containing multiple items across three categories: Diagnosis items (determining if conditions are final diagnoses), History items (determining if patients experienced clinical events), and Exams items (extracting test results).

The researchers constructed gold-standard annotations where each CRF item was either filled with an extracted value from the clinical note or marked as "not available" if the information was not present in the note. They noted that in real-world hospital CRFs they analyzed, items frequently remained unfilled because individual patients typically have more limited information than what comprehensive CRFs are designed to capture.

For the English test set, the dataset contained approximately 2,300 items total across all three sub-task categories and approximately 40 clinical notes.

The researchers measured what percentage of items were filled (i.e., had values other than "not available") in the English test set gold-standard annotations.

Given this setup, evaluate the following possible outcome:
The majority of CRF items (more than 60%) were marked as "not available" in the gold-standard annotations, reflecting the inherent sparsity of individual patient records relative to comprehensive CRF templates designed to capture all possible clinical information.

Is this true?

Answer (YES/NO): YES